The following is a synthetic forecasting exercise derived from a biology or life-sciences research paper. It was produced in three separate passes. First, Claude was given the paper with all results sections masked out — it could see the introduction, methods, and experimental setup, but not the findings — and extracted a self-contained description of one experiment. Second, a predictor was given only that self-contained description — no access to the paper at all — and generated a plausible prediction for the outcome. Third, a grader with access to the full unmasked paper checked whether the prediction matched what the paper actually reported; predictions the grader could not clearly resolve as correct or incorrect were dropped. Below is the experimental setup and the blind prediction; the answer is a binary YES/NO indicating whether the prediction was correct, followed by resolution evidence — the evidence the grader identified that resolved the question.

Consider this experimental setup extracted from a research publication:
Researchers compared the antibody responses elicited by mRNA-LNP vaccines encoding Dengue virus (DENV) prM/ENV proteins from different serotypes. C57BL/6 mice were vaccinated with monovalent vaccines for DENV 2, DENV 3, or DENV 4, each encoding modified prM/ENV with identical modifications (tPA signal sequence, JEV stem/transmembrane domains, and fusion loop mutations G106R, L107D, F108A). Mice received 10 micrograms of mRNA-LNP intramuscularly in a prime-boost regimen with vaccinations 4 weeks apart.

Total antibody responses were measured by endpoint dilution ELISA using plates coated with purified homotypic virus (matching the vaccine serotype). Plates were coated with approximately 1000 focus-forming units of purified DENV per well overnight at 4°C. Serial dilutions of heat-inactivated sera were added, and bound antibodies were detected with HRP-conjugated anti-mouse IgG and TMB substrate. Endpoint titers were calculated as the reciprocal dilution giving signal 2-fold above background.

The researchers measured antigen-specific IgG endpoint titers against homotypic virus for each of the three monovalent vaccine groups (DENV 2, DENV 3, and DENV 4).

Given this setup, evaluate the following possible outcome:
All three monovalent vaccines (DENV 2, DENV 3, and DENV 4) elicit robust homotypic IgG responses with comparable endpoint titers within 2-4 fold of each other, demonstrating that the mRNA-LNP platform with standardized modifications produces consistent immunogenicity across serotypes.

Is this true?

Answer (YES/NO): NO